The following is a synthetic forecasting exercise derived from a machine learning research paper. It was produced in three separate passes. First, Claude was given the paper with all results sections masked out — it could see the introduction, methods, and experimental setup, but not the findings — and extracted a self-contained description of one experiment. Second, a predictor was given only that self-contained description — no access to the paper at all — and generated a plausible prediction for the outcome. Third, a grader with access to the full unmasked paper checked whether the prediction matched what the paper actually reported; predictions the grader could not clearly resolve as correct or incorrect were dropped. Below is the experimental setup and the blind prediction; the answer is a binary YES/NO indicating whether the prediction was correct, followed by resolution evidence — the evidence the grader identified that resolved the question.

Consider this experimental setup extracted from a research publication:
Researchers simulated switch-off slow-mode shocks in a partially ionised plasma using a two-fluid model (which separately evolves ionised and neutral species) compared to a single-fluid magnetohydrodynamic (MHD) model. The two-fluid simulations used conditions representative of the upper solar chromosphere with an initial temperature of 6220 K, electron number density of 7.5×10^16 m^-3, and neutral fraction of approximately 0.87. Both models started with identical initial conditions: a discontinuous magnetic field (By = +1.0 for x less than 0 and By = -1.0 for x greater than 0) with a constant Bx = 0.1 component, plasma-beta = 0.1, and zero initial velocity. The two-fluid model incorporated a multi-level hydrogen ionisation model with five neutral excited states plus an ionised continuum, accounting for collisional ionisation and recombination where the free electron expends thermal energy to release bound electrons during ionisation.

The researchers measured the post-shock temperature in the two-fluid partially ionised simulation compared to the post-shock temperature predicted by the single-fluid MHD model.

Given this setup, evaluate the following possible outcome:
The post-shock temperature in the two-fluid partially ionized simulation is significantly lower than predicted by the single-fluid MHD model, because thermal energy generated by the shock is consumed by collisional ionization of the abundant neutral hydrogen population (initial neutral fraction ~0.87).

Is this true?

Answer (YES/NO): NO